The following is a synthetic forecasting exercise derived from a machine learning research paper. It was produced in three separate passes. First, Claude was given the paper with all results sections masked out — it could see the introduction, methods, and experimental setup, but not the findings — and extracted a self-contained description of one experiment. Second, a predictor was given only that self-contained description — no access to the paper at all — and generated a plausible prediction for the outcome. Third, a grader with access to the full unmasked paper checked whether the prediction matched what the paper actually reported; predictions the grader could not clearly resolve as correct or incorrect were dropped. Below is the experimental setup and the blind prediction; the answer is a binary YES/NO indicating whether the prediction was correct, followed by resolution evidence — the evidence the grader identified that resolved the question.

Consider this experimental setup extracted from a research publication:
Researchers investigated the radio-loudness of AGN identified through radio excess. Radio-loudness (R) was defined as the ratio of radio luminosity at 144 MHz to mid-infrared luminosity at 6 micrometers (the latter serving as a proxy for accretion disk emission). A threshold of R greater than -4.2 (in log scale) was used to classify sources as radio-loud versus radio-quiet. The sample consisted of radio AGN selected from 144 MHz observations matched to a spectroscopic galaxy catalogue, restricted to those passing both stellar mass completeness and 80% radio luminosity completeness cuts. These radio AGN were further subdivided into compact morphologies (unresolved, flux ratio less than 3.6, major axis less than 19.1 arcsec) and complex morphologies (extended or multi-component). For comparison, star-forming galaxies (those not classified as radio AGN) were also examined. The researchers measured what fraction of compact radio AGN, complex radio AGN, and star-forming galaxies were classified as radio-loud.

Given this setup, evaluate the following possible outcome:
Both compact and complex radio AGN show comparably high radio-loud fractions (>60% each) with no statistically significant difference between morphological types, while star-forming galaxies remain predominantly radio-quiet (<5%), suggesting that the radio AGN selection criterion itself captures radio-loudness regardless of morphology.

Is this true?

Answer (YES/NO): NO